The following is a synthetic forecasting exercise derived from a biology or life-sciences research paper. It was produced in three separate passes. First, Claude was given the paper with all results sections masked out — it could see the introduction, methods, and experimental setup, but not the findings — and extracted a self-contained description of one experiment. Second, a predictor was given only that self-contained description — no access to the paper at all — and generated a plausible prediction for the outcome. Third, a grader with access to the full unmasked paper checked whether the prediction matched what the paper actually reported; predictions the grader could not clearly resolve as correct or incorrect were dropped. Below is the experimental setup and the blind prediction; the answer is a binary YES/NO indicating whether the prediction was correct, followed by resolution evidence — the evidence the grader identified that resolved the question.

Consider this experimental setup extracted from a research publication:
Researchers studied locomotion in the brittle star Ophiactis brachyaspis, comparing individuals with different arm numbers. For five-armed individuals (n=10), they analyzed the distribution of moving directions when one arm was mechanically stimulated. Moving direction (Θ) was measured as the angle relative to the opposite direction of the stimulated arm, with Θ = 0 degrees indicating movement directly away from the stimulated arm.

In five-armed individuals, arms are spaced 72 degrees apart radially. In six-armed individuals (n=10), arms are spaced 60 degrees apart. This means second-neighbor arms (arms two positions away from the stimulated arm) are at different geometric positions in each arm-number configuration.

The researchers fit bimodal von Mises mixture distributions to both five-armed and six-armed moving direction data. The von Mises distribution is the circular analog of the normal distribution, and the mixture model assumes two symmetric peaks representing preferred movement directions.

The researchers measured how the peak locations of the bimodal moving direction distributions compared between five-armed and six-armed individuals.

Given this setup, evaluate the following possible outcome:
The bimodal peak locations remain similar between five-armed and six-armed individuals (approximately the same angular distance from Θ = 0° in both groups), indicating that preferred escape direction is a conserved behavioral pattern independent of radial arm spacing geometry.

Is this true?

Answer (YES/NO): NO